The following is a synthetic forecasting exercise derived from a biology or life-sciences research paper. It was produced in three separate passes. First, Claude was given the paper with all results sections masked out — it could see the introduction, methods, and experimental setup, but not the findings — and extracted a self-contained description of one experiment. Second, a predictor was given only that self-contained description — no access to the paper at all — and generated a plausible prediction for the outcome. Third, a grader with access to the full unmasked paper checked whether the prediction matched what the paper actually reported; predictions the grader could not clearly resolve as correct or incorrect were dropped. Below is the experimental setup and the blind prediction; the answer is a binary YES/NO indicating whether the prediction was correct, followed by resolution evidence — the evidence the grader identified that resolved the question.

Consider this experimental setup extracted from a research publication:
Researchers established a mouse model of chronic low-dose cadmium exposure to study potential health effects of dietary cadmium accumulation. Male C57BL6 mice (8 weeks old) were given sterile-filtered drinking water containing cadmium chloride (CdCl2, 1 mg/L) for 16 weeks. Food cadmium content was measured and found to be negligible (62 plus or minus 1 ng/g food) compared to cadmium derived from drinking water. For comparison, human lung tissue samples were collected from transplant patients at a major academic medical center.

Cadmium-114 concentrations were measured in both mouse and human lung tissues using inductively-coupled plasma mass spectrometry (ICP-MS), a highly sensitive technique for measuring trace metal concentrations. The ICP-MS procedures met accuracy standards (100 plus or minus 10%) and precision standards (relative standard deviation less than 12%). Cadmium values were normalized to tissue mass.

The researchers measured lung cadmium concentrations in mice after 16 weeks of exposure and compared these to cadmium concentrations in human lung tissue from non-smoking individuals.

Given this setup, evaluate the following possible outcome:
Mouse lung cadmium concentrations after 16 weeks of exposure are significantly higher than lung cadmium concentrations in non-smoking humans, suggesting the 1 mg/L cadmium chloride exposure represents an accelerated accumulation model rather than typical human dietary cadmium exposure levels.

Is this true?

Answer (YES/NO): NO